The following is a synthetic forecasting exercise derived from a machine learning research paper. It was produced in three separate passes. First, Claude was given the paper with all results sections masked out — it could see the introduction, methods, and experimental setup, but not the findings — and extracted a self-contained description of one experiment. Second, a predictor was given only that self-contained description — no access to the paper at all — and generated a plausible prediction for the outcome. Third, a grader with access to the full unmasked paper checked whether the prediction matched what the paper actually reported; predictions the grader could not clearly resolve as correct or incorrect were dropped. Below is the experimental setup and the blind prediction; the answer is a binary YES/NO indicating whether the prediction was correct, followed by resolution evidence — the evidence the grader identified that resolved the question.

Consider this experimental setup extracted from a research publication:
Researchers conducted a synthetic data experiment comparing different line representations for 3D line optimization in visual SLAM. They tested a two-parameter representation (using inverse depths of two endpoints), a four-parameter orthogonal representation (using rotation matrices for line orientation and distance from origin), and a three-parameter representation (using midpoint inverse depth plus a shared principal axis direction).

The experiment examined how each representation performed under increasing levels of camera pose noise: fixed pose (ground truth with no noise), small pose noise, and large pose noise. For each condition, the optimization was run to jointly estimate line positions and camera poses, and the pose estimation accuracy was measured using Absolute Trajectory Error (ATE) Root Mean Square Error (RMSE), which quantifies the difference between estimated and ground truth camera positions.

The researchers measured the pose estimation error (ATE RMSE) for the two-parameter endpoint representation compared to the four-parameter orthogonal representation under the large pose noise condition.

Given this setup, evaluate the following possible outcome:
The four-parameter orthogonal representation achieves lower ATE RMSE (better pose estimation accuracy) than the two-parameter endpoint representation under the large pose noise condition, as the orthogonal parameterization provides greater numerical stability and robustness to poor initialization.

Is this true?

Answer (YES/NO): YES